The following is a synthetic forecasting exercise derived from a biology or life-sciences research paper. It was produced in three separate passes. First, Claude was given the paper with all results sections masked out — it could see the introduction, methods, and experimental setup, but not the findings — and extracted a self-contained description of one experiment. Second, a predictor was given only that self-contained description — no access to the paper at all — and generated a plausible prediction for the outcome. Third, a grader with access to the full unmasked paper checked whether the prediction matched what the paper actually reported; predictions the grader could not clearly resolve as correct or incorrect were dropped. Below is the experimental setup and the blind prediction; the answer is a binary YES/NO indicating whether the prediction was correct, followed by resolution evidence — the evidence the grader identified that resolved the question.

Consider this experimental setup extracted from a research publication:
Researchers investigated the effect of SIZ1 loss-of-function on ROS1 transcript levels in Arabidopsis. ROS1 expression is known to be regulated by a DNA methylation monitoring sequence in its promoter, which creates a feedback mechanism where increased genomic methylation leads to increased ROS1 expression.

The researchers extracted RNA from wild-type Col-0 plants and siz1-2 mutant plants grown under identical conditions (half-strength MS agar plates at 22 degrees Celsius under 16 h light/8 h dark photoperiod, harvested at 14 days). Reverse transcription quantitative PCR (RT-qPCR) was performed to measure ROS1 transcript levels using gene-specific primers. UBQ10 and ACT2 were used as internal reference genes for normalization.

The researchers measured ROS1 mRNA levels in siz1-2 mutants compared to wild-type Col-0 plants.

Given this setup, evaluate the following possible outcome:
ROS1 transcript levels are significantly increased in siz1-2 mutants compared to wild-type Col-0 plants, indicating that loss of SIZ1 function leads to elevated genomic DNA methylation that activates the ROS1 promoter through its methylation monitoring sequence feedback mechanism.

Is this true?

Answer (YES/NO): YES